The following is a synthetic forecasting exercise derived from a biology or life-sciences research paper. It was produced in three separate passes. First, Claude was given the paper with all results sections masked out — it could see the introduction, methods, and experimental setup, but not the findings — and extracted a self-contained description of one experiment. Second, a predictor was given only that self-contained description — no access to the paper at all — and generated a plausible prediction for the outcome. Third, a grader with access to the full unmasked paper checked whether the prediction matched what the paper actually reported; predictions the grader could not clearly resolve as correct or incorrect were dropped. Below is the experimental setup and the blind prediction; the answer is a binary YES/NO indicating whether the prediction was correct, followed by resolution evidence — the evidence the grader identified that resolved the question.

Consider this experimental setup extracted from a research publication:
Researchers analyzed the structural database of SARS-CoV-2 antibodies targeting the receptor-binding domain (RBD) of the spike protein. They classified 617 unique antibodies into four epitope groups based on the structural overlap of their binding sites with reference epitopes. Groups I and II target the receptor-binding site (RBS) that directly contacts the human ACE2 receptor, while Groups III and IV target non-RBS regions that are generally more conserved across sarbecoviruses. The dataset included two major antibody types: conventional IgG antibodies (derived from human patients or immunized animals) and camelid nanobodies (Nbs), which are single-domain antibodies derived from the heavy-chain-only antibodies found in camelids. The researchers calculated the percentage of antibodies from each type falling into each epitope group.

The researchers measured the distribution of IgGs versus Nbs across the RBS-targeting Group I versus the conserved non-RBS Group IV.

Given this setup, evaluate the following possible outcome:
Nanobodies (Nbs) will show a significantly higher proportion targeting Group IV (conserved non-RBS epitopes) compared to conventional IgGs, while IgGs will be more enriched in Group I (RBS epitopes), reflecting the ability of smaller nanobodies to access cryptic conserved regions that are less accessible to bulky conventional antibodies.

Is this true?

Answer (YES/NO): YES